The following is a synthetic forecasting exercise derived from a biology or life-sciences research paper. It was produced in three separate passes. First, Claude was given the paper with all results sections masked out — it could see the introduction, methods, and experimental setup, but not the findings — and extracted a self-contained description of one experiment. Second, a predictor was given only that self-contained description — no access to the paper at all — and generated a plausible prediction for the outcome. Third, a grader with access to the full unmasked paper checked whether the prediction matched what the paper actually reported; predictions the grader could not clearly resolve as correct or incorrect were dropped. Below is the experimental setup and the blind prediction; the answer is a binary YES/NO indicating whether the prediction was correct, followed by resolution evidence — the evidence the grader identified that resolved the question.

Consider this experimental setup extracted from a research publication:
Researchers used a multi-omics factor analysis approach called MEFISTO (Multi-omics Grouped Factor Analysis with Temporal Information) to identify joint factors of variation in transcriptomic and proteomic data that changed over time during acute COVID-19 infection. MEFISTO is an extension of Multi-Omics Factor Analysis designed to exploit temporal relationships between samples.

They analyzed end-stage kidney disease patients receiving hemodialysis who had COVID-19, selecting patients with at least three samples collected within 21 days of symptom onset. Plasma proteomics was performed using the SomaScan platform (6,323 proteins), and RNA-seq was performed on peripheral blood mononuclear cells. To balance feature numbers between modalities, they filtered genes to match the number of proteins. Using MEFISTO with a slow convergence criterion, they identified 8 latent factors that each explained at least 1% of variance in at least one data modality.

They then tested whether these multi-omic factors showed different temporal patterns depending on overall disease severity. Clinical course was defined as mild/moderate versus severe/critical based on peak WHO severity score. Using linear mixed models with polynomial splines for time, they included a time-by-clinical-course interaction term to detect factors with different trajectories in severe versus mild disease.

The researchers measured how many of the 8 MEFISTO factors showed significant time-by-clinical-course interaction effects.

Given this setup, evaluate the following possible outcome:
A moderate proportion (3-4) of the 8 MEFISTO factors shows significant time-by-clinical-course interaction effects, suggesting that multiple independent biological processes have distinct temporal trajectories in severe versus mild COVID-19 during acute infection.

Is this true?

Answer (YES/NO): NO